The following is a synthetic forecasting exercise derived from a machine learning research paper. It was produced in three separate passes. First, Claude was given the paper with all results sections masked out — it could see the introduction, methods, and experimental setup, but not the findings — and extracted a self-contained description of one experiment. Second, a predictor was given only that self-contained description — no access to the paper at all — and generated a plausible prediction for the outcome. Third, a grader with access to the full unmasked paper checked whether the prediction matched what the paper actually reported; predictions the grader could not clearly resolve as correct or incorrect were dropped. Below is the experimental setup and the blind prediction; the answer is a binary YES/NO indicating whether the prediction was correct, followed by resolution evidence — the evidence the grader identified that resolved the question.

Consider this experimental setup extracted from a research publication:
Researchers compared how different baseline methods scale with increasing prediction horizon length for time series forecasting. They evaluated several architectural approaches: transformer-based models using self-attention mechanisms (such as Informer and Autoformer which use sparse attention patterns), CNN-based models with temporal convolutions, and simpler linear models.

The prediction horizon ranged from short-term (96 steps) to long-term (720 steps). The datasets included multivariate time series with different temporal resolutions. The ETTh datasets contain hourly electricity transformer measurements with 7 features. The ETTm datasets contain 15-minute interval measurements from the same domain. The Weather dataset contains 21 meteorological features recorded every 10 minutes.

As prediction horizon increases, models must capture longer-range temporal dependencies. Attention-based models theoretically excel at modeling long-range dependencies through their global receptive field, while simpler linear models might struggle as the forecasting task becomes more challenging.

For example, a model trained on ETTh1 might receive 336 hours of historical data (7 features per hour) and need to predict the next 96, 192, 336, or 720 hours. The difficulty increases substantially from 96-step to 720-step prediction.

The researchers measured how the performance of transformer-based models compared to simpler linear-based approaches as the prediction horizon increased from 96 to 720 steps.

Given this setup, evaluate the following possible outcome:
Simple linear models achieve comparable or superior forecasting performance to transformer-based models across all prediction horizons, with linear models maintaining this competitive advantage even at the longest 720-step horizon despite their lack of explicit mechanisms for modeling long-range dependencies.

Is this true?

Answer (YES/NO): YES